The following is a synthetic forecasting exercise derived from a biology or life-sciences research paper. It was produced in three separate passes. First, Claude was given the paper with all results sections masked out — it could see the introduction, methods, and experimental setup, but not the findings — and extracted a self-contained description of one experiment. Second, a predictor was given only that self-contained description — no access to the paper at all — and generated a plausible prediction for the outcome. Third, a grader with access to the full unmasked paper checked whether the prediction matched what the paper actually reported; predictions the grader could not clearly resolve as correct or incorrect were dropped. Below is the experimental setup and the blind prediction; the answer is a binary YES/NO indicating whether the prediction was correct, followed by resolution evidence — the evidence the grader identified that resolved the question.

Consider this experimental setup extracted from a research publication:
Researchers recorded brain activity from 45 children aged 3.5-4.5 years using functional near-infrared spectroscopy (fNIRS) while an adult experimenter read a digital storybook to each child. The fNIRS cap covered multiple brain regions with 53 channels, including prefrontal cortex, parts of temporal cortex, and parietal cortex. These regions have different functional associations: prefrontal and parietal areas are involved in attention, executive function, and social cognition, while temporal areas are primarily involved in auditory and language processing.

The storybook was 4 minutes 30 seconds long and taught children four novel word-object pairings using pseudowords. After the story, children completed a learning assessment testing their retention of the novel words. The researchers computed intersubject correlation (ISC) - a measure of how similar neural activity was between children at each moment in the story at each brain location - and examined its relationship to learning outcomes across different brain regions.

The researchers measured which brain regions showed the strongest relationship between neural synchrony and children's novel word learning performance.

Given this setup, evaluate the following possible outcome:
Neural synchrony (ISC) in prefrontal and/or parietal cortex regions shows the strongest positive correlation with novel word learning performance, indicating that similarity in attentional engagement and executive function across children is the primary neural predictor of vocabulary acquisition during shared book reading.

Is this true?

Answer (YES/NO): YES